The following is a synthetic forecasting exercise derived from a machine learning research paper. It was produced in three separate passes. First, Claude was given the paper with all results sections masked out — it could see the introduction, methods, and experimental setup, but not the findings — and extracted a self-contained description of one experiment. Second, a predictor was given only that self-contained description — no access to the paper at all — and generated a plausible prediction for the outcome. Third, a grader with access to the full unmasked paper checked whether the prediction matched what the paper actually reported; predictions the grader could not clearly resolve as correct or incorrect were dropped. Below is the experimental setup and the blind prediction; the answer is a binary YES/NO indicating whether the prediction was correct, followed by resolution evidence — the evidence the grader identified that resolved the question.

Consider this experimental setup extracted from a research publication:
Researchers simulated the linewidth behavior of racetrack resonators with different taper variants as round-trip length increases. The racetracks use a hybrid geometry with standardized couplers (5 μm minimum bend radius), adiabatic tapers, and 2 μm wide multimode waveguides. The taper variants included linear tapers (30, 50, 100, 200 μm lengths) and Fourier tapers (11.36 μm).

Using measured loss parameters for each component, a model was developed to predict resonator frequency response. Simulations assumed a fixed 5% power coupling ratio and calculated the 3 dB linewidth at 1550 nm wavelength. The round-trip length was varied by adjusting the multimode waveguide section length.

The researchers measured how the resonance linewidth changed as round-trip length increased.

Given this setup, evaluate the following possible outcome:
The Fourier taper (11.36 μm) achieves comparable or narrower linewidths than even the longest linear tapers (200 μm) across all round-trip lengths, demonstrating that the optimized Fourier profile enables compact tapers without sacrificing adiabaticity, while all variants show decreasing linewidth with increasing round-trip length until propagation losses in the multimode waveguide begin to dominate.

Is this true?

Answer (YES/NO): YES